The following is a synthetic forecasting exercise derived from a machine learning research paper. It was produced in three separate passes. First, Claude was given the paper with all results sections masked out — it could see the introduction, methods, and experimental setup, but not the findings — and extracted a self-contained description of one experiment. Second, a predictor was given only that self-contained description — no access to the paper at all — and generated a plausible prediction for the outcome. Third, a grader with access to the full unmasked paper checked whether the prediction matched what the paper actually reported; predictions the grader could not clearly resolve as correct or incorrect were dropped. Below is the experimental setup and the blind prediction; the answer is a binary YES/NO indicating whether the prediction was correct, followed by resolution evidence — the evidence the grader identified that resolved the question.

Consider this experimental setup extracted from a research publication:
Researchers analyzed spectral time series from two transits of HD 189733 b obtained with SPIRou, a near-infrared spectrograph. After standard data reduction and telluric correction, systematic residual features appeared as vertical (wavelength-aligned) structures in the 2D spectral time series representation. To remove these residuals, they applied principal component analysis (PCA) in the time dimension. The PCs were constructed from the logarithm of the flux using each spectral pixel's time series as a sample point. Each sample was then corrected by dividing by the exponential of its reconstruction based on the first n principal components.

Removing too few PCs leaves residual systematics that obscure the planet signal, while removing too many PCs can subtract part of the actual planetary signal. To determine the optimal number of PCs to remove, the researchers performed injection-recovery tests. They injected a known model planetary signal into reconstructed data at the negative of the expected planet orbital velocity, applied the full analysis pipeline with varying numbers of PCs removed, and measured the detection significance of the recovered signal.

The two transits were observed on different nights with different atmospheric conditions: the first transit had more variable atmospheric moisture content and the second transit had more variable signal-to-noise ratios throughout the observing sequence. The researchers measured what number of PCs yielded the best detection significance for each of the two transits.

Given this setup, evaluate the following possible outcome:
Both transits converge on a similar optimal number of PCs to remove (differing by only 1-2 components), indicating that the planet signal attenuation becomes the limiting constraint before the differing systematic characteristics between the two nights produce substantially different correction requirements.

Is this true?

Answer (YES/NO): NO